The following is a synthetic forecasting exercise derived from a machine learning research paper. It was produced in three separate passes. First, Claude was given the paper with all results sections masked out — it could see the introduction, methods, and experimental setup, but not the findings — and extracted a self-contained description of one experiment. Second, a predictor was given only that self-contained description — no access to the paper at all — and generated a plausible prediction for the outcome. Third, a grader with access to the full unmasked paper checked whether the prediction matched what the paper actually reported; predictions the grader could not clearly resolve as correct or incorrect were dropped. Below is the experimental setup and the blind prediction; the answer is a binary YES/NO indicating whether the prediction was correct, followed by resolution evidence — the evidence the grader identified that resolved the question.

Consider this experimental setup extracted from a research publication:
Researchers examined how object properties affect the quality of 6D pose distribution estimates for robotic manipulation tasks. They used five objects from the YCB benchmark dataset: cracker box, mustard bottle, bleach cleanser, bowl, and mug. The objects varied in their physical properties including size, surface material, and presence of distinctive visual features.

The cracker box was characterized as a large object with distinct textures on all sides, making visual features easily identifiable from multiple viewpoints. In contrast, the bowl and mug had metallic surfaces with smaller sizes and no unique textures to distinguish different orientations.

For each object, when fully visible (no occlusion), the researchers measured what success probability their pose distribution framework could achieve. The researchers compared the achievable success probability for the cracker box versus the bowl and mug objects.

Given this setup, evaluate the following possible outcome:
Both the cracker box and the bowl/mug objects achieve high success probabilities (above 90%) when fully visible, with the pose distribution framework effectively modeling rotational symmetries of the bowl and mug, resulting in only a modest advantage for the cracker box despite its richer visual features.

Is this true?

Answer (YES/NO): NO